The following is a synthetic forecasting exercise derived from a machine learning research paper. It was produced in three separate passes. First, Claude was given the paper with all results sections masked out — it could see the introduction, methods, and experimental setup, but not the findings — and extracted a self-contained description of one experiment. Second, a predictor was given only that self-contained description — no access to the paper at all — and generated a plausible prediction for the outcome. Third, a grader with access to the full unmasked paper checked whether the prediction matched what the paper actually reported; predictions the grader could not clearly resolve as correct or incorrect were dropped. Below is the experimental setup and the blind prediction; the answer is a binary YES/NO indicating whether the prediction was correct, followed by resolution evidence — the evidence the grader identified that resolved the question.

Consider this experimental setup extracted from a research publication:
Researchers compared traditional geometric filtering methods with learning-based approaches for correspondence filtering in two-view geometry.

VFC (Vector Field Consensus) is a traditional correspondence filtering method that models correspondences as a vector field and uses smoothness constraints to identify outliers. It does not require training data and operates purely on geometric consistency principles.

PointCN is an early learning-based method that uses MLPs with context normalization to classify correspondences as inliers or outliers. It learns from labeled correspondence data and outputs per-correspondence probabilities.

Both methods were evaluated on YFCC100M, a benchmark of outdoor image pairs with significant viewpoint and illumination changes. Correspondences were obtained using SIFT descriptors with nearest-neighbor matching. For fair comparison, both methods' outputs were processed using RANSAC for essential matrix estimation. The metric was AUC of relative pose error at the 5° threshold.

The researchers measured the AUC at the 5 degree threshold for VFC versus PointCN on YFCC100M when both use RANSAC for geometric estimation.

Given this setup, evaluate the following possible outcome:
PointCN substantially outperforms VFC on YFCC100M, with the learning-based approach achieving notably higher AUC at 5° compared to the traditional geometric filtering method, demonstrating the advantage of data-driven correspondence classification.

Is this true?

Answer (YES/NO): YES